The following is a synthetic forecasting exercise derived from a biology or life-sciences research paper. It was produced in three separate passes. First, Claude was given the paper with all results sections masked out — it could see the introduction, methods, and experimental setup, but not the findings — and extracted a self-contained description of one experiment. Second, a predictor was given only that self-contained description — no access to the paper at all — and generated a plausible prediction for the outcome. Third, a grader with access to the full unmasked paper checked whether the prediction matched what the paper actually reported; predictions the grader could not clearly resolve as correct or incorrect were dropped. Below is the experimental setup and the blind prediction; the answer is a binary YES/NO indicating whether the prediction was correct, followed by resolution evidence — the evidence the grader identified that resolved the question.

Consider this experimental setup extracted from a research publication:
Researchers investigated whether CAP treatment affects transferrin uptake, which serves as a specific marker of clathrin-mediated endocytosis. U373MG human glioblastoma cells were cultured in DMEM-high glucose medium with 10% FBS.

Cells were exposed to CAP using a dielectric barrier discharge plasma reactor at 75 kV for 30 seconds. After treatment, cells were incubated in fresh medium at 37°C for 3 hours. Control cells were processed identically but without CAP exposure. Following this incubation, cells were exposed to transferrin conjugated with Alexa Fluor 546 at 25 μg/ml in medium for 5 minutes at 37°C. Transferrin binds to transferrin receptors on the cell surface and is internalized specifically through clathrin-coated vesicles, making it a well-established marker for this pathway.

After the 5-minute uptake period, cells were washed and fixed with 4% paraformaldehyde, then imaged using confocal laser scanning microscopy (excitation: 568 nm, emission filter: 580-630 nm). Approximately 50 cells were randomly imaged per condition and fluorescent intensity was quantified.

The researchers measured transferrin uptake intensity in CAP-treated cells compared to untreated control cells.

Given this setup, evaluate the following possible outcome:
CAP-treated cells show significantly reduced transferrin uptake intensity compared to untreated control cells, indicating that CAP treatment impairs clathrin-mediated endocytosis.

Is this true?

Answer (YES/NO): NO